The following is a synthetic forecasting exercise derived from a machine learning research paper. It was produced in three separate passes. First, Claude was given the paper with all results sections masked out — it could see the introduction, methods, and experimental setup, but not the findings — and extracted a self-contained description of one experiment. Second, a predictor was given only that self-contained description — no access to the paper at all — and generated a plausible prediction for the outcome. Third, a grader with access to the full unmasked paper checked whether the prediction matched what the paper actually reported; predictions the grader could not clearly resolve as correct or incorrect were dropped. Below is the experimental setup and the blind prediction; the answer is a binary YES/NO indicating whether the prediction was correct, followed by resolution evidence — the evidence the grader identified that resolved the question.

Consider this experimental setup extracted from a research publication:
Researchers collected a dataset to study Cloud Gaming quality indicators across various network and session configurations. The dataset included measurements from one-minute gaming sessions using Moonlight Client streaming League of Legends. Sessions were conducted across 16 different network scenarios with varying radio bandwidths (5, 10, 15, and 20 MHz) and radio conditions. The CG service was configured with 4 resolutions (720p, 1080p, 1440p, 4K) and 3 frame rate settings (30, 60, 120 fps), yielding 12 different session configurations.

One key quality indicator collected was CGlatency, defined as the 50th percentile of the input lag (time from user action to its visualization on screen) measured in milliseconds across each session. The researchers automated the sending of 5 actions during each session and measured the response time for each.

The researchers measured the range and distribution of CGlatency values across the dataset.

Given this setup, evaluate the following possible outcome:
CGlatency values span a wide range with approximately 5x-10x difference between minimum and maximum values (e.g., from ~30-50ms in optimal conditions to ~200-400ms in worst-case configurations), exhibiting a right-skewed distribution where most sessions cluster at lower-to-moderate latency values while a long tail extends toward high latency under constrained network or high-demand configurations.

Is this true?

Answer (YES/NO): NO